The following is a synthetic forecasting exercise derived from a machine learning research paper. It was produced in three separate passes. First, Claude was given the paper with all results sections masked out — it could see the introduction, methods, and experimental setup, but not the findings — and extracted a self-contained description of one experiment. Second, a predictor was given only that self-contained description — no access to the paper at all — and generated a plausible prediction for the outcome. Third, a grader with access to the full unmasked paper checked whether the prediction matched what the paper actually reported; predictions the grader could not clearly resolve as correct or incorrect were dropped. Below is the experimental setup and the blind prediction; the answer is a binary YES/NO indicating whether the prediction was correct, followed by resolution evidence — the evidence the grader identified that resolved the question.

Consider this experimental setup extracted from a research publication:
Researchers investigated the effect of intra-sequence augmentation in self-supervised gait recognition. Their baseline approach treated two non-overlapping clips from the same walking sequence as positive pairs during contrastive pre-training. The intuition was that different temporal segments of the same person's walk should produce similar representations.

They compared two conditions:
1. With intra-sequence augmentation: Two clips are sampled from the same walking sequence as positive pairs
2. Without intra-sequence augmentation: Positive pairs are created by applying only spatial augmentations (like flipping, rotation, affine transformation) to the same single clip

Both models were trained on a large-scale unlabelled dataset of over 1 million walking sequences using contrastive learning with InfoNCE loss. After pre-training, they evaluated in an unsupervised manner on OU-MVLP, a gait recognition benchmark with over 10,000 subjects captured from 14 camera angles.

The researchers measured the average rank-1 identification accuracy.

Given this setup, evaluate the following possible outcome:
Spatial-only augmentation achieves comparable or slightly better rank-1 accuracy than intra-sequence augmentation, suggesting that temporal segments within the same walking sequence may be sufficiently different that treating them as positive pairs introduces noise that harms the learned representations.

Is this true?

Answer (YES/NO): NO